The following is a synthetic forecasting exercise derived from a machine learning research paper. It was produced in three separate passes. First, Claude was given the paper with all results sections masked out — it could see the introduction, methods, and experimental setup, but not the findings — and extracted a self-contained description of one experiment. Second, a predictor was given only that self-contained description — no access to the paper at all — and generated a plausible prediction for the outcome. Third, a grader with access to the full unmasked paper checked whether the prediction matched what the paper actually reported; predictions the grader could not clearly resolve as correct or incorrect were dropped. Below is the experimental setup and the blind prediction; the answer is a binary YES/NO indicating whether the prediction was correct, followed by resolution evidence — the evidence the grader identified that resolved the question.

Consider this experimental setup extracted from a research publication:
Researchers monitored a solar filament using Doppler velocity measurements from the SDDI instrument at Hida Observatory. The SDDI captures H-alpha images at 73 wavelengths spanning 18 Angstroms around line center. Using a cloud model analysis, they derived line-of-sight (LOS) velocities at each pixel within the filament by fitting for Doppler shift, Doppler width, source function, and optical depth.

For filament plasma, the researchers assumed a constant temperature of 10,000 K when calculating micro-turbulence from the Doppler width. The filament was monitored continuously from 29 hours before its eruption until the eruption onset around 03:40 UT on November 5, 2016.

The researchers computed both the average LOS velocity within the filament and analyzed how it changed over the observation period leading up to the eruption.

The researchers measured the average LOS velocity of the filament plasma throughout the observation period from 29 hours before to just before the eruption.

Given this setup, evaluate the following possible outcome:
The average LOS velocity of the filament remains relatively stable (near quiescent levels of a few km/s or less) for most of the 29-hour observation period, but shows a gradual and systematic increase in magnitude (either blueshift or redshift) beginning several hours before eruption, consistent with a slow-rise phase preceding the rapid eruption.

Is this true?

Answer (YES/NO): NO